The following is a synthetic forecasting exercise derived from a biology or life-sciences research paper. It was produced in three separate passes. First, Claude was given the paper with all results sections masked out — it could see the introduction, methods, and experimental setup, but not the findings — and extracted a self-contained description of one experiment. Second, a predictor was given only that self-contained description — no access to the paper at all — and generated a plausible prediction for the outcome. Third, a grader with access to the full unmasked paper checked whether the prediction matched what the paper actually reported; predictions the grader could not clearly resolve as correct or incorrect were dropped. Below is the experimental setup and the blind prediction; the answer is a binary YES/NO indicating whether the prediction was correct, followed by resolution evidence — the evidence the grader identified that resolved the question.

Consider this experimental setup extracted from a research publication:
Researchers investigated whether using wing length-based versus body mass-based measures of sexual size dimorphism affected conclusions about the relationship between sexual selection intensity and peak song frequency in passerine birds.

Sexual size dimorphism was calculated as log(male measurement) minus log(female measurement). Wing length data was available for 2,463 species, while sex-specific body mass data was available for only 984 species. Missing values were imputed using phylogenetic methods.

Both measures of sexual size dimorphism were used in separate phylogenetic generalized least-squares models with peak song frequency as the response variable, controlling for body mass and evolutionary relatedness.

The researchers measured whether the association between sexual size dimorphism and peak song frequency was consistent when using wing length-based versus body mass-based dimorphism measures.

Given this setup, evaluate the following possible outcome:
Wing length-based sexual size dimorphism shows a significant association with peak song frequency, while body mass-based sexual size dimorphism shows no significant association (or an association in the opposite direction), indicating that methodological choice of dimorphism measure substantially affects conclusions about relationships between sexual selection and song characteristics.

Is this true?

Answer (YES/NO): NO